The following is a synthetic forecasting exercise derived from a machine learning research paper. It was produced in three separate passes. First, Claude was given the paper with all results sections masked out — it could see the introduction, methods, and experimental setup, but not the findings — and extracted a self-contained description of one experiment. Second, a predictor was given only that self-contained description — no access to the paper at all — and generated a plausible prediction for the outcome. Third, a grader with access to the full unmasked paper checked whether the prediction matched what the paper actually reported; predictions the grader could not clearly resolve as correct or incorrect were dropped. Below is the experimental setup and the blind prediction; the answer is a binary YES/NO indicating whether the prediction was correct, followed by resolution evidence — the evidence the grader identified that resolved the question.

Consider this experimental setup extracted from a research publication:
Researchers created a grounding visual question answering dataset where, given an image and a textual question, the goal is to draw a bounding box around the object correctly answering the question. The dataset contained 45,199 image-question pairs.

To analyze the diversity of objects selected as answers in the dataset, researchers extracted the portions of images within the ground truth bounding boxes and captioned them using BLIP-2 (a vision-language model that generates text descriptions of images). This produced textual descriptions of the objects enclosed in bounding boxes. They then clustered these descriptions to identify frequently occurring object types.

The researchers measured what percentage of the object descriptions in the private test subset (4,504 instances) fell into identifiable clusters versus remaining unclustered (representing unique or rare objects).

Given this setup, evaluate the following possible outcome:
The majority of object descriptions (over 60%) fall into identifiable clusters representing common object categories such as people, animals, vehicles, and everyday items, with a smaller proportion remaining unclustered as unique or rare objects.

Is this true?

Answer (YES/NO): YES